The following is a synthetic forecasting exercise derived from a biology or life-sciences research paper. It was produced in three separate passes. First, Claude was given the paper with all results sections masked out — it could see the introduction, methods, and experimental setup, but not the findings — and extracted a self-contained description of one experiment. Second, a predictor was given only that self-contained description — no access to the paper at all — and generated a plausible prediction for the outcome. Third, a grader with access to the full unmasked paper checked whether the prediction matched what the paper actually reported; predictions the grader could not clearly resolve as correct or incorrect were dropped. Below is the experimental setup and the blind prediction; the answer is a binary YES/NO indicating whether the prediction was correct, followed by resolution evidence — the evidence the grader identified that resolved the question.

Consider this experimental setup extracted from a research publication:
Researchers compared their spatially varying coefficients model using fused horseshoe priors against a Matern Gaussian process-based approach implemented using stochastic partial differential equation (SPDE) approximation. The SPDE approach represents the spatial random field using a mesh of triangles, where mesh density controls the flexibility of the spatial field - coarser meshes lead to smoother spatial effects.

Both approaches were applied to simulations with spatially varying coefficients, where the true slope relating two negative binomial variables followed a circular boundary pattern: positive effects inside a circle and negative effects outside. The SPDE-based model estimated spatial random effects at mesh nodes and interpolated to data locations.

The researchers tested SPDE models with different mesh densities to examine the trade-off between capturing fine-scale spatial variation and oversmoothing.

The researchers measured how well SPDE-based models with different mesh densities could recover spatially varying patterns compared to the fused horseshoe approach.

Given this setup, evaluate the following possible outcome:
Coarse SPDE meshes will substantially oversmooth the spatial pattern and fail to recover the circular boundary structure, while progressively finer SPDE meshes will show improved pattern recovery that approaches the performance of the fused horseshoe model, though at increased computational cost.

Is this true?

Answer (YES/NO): NO